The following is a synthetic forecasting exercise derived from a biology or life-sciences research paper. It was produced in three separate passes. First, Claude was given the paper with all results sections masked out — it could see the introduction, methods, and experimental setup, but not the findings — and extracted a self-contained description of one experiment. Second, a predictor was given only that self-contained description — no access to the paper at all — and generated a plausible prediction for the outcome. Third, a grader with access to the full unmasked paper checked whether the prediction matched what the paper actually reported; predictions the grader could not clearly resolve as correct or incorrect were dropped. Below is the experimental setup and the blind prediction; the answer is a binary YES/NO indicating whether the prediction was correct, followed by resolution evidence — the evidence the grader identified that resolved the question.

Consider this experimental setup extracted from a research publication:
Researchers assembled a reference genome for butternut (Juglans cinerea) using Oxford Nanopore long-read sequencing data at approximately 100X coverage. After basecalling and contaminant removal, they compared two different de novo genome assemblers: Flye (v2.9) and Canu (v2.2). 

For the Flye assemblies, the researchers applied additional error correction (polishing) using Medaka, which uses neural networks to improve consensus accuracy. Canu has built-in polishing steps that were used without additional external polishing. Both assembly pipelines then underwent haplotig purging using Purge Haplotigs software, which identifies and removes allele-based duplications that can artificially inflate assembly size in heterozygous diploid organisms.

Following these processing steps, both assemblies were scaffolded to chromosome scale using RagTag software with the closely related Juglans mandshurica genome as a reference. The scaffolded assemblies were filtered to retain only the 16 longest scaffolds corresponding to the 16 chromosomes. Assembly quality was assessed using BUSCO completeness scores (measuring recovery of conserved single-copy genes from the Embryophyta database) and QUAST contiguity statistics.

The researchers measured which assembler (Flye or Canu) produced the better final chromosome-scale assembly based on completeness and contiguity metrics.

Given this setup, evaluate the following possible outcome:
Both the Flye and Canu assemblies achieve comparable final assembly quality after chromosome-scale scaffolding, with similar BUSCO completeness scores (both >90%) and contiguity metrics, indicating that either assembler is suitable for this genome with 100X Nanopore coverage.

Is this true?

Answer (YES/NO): YES